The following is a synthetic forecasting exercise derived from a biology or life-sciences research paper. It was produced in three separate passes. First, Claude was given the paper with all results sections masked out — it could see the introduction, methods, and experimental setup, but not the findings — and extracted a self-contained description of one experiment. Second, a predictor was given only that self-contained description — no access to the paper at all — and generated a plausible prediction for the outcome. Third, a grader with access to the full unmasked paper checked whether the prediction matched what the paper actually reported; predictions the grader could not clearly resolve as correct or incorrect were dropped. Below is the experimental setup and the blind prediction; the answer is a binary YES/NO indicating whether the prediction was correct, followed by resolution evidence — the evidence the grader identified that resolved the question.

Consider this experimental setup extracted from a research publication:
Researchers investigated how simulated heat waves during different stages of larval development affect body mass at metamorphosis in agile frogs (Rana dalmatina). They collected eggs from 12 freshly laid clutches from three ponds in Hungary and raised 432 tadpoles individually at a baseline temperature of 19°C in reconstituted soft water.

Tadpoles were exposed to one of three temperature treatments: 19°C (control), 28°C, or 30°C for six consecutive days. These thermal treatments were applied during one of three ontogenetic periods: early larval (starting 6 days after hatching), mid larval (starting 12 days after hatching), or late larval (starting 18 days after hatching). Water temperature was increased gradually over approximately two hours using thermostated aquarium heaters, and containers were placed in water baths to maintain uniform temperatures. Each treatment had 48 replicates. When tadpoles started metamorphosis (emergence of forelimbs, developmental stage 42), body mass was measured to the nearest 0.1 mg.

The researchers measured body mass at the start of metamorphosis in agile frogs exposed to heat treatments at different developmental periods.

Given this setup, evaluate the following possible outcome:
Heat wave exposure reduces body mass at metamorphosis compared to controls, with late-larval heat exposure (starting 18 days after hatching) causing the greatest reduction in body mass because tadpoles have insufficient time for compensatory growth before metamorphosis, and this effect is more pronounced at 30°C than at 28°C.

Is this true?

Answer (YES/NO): NO